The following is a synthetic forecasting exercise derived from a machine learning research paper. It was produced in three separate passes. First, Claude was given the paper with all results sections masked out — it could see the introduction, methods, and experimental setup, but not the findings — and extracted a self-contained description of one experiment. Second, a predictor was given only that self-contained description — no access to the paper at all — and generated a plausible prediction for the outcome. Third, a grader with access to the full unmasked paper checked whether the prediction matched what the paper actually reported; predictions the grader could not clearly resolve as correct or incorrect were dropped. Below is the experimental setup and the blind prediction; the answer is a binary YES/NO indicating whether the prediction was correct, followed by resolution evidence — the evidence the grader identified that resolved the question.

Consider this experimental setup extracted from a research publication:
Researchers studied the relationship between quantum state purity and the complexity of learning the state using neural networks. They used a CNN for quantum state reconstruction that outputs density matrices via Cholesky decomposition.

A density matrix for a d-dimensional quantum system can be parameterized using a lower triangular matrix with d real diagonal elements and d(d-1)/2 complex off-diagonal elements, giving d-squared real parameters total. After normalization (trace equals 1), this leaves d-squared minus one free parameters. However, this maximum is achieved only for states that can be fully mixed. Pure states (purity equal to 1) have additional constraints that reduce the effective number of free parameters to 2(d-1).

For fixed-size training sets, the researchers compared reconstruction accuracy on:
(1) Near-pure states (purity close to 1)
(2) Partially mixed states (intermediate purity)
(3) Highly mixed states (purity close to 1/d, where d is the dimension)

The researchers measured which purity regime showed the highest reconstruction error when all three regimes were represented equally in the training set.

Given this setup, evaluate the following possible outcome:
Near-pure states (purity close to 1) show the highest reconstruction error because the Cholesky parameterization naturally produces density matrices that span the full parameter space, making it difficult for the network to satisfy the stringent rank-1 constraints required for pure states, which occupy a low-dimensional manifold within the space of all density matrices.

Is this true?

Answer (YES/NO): NO